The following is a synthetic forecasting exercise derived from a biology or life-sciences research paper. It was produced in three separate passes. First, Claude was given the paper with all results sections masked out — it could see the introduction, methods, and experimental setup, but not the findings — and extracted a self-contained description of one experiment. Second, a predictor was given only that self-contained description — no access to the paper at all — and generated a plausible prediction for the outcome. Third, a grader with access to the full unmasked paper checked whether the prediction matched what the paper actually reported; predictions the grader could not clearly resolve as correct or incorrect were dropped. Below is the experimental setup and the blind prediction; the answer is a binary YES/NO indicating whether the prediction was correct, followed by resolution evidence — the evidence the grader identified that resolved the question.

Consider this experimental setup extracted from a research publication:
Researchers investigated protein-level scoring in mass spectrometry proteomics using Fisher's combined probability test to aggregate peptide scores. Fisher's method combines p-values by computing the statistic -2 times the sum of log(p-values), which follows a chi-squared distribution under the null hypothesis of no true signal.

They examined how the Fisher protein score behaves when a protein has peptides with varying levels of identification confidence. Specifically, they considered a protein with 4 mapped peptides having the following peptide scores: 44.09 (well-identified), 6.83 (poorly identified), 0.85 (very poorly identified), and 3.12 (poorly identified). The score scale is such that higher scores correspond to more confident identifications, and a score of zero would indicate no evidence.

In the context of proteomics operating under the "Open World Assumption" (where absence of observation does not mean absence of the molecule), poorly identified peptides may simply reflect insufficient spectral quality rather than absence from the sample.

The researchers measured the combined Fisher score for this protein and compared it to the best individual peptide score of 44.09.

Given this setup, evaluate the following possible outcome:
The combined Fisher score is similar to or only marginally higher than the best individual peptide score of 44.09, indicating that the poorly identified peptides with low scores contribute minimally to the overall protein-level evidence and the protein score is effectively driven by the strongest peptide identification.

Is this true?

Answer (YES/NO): NO